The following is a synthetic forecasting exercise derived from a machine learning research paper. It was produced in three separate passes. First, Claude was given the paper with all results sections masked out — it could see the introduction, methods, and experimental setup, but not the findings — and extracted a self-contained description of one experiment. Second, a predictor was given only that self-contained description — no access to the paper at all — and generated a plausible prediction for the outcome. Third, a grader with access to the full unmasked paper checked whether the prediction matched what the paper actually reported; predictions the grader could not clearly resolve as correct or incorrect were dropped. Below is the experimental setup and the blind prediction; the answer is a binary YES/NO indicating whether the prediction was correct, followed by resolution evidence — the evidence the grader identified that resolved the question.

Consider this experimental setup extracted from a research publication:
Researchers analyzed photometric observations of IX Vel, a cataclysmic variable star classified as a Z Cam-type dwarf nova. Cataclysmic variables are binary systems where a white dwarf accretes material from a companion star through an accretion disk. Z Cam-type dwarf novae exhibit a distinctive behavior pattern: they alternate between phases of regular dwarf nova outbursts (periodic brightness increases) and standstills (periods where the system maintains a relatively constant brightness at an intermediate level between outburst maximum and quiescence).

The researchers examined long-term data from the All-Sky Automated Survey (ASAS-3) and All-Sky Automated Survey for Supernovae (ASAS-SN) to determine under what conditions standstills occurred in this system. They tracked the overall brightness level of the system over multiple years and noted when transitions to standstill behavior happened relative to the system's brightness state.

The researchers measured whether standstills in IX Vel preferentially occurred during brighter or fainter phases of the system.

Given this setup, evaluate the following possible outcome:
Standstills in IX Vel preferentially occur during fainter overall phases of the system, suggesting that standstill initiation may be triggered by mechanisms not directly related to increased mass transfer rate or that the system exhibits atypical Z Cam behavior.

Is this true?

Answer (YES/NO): NO